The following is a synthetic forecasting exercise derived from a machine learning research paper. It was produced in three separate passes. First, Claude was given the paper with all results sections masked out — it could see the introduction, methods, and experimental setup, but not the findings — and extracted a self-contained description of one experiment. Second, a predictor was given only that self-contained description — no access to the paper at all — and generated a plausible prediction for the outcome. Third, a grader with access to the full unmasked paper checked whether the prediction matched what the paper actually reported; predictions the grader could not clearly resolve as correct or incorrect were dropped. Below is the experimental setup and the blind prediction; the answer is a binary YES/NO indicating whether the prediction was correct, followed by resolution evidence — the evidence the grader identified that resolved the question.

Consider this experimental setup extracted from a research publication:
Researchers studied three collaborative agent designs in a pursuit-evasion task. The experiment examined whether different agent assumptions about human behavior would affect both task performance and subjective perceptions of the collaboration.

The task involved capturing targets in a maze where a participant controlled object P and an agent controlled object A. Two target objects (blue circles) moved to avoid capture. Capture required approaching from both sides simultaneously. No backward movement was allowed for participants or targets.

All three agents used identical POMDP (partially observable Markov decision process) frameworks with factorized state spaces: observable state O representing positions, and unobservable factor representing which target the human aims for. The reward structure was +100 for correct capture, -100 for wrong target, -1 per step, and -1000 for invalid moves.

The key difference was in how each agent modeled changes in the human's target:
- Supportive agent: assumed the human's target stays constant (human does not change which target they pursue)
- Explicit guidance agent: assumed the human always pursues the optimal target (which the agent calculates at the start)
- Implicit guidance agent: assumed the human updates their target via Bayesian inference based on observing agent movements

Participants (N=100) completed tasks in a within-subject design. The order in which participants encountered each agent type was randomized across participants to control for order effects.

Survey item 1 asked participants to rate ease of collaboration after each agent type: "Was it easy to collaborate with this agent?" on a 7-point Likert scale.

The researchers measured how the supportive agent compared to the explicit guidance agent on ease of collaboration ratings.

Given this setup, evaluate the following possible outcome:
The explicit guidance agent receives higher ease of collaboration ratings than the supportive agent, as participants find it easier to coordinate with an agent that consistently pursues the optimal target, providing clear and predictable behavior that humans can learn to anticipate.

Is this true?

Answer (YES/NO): NO